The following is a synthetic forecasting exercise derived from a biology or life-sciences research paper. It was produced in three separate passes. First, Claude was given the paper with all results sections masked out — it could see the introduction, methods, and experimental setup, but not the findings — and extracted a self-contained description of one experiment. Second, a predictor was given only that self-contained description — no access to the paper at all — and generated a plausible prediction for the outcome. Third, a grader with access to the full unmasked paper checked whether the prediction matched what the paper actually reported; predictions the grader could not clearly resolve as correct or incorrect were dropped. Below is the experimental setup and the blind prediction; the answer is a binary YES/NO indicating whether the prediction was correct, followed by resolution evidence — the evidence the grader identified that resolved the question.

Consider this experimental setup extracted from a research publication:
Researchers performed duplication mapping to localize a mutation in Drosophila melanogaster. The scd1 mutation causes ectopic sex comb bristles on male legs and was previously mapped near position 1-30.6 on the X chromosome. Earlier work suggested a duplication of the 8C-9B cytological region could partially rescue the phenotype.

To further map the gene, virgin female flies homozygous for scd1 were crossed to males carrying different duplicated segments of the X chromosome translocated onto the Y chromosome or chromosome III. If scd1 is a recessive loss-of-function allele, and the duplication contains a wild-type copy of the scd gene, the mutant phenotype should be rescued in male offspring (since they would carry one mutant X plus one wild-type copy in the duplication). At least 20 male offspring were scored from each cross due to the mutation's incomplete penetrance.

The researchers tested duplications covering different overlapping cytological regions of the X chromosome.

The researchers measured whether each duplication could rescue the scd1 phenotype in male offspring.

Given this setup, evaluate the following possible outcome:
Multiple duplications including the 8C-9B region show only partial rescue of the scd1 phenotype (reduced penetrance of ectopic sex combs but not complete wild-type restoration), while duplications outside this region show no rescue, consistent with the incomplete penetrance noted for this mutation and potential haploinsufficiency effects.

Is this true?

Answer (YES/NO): NO